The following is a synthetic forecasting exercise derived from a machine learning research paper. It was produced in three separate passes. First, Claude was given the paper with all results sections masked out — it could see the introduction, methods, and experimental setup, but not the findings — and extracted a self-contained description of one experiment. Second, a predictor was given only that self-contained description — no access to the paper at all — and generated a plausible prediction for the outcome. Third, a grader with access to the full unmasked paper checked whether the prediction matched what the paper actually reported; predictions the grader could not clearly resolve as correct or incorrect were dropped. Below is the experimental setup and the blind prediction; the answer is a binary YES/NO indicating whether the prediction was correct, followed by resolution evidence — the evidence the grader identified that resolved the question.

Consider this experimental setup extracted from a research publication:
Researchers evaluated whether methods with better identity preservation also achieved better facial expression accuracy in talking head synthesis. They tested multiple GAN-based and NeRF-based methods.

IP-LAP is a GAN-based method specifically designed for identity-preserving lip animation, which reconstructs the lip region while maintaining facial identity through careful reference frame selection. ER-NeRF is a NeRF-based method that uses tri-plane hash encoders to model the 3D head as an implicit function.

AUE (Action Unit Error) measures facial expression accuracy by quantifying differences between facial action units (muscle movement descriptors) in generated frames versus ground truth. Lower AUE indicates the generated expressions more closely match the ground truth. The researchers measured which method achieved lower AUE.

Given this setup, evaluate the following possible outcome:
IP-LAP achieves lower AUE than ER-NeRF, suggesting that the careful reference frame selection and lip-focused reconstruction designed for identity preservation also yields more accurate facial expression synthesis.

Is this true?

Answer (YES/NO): YES